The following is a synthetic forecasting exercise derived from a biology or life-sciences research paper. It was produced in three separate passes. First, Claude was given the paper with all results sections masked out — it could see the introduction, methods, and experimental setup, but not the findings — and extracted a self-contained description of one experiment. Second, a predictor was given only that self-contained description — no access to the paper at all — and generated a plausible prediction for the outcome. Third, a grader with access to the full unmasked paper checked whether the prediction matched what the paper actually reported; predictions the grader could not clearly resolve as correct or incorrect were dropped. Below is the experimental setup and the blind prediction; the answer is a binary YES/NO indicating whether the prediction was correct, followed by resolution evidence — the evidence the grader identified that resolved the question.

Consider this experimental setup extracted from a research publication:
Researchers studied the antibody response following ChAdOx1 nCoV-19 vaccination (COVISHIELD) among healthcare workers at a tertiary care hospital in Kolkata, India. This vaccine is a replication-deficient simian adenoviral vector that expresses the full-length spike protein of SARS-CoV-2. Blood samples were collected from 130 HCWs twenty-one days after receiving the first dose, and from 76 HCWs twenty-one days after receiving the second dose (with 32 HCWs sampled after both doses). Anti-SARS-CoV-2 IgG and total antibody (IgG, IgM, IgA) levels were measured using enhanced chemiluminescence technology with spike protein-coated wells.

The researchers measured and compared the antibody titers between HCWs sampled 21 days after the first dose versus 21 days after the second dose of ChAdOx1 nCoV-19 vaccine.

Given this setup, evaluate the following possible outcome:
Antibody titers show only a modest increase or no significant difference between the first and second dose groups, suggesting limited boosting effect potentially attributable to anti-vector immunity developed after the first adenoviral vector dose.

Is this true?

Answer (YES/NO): NO